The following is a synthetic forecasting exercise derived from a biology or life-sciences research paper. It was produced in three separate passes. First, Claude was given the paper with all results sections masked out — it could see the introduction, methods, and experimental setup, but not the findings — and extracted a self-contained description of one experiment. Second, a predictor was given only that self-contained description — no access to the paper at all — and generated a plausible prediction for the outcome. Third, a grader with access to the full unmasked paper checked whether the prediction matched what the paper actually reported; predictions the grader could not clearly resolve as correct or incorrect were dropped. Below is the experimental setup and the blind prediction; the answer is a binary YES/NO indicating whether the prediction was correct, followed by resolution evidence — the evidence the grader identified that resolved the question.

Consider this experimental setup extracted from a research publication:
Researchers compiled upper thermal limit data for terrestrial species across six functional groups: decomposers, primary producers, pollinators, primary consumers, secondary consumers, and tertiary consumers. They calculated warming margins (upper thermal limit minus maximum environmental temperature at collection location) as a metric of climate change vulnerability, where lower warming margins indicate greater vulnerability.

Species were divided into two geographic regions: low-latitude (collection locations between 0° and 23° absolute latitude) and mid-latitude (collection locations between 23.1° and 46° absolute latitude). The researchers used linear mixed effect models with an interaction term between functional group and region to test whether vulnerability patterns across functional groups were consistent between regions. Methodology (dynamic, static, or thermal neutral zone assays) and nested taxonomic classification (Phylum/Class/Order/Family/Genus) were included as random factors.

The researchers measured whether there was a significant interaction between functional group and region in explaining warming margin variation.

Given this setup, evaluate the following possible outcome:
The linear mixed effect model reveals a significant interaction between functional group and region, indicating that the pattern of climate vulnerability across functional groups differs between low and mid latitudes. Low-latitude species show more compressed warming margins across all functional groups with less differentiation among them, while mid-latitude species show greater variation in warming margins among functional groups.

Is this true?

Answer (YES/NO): NO